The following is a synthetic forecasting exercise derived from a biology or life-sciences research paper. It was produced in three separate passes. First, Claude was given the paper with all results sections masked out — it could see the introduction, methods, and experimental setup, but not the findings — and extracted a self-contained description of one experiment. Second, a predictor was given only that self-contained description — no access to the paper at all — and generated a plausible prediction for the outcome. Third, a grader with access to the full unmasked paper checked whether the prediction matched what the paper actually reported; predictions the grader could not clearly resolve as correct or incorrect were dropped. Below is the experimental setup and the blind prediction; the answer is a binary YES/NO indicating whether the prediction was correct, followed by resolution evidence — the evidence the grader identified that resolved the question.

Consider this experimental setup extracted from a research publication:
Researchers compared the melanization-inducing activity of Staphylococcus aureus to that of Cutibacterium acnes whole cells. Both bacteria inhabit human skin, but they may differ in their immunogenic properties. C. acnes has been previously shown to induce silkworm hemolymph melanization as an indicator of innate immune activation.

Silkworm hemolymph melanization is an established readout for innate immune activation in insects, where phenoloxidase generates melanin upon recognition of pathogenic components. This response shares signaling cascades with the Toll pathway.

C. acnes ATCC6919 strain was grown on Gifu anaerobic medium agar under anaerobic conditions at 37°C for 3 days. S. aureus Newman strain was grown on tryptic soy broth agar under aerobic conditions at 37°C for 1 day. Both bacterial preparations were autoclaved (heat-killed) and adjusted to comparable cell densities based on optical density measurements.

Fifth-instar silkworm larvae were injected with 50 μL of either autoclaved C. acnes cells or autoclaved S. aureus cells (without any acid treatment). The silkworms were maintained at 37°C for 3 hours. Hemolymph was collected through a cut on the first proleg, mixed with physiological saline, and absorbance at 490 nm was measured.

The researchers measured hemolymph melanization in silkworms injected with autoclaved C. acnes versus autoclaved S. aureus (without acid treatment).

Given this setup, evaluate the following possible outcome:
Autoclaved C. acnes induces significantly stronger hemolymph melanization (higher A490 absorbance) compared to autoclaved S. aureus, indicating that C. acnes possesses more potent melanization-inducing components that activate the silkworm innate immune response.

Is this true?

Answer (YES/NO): YES